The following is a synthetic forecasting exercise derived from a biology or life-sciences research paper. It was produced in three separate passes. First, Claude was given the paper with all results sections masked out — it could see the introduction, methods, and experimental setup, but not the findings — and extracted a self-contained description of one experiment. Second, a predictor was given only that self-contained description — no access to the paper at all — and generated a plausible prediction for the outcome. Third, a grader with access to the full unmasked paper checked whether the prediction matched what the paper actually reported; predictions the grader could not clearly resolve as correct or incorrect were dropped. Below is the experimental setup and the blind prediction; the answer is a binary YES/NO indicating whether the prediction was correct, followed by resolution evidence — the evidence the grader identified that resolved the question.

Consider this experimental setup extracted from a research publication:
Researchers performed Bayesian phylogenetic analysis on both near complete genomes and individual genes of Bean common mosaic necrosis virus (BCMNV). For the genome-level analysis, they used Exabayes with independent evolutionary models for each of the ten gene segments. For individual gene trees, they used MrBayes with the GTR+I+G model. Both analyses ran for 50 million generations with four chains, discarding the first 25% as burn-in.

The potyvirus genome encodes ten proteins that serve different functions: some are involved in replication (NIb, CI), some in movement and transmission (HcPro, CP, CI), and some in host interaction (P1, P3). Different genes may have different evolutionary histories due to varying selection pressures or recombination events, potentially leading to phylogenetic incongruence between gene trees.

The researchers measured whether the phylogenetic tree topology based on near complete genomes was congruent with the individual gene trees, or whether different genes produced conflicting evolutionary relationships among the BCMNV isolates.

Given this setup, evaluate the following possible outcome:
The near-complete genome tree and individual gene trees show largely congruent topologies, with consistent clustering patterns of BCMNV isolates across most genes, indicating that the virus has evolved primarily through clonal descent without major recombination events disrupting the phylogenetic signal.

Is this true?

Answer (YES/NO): YES